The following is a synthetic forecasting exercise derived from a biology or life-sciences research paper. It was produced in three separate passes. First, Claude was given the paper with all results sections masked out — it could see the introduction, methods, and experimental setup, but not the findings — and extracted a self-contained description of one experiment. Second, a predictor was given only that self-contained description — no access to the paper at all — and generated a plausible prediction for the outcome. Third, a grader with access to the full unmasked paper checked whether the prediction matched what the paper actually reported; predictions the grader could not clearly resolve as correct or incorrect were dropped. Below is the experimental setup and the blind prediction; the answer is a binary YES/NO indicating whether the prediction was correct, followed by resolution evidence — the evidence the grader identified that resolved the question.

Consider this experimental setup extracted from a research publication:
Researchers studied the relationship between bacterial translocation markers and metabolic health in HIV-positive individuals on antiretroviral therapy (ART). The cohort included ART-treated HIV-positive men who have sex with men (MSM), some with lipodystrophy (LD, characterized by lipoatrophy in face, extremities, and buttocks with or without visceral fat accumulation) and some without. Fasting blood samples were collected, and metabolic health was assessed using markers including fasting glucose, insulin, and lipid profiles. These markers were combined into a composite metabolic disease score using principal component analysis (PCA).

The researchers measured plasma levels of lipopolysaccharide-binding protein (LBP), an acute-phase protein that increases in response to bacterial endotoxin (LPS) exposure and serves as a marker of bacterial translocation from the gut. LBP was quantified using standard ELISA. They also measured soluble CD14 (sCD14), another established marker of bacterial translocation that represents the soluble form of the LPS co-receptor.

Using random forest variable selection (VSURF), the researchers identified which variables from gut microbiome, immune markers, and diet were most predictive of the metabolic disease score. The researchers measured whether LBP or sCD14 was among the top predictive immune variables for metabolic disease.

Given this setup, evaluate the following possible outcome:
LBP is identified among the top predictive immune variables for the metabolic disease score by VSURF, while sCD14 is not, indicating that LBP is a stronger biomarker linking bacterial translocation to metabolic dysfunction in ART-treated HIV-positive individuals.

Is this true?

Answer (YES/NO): YES